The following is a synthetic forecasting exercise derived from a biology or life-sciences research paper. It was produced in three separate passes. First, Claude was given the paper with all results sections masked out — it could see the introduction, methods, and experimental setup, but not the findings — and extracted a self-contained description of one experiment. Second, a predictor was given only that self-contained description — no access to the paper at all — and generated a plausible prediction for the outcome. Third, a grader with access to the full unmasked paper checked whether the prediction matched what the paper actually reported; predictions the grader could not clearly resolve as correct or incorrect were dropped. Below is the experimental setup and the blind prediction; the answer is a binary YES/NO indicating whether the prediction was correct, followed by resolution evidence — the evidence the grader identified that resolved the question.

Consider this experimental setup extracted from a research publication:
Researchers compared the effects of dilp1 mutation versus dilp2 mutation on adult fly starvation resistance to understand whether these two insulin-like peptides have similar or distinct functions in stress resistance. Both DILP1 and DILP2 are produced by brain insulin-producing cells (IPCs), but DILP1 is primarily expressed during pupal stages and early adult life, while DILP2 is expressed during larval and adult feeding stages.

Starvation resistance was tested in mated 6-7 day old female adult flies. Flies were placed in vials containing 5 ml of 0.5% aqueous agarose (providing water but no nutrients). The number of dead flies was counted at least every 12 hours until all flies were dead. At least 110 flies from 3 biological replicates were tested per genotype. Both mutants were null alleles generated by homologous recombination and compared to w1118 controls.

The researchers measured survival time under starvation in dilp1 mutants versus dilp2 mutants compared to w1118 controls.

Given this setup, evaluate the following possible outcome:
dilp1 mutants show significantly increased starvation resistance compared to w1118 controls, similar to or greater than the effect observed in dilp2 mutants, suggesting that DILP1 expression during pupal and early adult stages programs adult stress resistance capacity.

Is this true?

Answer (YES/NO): NO